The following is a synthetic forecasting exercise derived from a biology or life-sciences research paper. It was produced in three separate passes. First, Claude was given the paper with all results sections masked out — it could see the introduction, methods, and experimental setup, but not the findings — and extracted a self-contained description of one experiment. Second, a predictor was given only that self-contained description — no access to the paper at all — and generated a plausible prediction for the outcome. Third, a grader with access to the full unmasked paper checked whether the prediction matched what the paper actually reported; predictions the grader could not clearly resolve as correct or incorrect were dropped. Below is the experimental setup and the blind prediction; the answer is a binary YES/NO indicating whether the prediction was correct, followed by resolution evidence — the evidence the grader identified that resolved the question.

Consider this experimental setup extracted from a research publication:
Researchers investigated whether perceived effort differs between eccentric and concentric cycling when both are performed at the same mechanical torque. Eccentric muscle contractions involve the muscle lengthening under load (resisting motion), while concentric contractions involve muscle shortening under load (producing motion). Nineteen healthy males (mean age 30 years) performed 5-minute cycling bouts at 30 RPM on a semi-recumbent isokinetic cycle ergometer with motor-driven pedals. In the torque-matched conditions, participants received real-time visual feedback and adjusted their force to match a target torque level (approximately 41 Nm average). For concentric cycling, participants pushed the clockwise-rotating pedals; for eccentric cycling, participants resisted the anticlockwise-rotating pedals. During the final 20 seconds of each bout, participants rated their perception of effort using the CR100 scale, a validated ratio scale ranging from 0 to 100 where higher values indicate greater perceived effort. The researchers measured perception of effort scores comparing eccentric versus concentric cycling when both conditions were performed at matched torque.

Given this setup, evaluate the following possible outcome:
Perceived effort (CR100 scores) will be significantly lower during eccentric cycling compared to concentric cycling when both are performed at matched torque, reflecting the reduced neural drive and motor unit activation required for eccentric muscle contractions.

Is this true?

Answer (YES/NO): YES